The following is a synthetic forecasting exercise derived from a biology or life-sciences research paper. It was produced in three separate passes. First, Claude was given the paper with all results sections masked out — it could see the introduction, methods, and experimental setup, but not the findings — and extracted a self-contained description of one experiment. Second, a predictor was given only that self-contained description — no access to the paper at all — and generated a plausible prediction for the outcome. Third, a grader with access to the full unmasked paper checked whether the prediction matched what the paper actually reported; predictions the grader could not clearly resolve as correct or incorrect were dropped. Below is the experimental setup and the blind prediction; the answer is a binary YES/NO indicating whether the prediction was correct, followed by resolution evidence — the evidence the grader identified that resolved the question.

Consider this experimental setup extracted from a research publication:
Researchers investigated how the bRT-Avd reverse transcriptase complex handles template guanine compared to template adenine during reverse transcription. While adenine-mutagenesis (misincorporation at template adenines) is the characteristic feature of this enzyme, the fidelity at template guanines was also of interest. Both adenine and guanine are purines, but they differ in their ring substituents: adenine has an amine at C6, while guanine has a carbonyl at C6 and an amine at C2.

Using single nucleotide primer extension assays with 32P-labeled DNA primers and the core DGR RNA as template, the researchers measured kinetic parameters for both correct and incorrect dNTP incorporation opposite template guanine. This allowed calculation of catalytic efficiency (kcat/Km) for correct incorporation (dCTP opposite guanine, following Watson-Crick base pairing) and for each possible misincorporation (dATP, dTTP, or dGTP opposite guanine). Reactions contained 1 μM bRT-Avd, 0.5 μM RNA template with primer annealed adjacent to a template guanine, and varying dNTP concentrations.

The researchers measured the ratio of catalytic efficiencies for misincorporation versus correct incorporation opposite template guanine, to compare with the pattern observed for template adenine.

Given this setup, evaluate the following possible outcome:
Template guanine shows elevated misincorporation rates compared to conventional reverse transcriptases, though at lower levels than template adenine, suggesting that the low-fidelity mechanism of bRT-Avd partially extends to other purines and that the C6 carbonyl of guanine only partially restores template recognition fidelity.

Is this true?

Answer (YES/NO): NO